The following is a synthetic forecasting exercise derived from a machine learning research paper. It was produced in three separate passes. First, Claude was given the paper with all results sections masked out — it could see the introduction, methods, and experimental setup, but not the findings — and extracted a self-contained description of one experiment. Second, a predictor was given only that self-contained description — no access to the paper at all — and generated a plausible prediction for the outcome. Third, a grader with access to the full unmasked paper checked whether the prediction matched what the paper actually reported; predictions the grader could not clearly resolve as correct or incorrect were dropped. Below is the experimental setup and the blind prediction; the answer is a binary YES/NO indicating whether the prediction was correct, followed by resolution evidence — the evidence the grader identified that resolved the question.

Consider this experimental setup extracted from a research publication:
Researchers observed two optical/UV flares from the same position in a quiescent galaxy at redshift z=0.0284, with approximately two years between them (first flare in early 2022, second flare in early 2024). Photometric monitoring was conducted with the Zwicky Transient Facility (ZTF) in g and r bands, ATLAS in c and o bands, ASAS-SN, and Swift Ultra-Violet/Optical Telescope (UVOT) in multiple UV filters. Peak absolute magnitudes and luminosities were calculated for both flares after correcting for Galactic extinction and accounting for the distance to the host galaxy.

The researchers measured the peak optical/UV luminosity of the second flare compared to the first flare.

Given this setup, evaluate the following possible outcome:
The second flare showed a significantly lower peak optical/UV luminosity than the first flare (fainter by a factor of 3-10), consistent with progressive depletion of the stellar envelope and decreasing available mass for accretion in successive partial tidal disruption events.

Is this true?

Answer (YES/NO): NO